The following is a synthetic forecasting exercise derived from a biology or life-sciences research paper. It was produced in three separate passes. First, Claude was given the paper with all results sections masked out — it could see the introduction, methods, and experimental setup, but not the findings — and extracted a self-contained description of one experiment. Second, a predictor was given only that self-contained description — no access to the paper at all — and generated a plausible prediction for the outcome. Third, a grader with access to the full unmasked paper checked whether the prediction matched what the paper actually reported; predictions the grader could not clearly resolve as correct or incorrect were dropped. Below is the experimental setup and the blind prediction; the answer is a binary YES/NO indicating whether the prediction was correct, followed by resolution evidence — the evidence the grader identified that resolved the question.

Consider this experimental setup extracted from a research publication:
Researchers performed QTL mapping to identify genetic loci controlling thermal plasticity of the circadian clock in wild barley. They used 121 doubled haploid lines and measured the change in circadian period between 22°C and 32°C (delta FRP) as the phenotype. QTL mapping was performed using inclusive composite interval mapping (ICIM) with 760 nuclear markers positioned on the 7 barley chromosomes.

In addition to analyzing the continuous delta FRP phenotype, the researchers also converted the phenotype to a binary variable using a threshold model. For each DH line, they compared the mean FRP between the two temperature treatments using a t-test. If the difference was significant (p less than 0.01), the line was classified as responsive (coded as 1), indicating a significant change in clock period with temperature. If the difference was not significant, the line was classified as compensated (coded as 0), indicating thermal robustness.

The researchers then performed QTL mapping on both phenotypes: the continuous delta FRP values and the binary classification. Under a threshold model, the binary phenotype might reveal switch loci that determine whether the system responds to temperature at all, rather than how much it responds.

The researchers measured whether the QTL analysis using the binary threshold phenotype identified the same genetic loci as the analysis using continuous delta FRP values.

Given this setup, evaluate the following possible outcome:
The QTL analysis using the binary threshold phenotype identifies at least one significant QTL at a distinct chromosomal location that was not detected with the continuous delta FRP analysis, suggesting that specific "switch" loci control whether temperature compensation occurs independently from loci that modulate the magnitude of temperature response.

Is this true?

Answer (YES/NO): YES